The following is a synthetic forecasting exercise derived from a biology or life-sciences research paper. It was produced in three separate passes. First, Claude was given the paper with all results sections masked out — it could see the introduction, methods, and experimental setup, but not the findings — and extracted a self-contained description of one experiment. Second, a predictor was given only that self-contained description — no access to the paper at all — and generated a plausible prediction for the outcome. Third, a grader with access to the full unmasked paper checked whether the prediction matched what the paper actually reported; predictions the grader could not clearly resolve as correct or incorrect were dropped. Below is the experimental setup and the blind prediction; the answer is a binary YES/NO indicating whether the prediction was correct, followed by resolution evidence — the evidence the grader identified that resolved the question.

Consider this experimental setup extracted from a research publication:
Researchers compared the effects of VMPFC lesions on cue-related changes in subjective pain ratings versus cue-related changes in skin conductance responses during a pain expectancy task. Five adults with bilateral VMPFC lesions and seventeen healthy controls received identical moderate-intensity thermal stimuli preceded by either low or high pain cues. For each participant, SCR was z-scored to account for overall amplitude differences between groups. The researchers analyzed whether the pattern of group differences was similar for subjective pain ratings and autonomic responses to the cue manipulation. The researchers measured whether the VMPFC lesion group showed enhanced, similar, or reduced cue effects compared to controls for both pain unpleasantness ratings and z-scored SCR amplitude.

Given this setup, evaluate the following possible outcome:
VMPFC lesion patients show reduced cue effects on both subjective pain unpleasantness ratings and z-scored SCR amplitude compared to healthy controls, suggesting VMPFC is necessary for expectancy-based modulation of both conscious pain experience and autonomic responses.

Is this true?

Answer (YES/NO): NO